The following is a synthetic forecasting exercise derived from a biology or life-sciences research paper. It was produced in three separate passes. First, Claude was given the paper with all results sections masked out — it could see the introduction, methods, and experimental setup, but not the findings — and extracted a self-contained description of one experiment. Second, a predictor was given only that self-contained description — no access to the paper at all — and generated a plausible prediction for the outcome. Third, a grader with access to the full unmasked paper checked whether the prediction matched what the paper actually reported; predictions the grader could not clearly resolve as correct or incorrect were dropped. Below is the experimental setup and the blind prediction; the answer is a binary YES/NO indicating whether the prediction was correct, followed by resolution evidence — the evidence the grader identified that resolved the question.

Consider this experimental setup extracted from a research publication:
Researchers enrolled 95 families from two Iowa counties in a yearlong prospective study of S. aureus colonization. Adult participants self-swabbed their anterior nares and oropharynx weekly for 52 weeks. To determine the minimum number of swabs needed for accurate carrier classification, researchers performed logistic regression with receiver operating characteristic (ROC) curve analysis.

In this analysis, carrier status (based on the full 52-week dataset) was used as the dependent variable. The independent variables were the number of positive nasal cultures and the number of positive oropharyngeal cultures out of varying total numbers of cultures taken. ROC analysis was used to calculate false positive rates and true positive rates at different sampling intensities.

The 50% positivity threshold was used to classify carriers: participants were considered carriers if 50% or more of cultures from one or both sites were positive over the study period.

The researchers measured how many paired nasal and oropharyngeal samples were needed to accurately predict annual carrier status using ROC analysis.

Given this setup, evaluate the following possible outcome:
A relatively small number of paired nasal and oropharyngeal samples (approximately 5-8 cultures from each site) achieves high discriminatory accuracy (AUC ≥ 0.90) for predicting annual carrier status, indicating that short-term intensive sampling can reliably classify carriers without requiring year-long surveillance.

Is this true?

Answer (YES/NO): NO